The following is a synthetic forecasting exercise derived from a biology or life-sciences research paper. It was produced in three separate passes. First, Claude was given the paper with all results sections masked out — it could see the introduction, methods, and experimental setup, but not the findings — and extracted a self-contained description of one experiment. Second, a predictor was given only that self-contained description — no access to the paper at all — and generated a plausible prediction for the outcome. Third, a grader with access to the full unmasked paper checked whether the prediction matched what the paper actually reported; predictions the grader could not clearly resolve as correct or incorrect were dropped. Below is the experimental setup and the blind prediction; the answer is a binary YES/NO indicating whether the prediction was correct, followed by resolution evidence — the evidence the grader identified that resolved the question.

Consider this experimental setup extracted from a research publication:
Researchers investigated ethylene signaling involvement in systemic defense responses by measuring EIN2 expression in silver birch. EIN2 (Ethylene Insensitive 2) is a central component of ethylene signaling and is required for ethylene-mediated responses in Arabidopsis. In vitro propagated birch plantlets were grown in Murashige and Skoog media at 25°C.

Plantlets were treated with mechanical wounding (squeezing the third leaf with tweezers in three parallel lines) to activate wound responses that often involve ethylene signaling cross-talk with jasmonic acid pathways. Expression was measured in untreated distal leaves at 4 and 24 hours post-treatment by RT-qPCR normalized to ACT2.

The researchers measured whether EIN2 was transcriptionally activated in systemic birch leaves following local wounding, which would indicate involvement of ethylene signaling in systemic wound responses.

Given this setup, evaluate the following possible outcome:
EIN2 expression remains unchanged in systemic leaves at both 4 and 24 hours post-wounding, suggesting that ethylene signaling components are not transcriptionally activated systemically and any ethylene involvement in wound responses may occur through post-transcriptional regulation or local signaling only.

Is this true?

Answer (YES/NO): NO